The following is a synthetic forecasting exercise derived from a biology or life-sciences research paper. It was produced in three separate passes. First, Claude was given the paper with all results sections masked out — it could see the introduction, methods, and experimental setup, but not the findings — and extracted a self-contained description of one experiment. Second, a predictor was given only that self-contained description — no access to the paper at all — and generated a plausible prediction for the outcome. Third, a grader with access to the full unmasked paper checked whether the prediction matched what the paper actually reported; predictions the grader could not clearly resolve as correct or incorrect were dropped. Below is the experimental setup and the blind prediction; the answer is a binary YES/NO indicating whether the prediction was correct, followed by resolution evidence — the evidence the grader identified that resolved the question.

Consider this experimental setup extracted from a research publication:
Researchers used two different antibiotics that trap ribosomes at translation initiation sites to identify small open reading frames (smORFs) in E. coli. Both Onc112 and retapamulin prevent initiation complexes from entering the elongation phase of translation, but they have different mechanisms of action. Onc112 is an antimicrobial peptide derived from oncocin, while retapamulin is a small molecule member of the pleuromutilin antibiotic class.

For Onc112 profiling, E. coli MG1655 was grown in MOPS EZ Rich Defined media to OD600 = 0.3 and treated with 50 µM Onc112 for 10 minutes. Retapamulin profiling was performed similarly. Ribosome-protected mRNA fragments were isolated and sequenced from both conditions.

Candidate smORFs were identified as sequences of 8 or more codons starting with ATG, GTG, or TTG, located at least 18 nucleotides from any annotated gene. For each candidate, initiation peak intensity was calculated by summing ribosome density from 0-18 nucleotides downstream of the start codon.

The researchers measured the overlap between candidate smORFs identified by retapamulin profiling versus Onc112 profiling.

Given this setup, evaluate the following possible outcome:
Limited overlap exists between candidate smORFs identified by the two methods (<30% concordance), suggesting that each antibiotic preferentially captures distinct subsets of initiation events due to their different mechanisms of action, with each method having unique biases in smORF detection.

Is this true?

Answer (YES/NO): NO